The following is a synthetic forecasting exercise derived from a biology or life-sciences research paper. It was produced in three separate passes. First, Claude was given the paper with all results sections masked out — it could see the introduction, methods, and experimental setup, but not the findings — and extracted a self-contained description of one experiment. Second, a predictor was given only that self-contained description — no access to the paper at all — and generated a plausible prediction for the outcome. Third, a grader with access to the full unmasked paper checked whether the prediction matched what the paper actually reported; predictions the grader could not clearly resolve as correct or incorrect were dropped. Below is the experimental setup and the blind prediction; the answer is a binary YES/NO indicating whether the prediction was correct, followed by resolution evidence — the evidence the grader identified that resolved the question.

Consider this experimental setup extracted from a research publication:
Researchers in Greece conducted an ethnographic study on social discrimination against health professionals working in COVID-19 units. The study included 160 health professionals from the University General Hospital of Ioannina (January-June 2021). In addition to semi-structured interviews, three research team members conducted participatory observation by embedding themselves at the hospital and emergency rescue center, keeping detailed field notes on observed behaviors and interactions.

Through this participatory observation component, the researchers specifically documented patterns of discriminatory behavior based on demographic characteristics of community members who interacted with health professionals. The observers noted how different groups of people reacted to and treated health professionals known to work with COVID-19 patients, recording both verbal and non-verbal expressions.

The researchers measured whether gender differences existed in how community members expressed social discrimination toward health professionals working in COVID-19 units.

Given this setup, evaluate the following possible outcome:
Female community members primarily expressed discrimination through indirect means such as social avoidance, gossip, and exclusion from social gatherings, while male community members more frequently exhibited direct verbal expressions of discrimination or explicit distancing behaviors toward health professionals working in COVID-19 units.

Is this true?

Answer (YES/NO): NO